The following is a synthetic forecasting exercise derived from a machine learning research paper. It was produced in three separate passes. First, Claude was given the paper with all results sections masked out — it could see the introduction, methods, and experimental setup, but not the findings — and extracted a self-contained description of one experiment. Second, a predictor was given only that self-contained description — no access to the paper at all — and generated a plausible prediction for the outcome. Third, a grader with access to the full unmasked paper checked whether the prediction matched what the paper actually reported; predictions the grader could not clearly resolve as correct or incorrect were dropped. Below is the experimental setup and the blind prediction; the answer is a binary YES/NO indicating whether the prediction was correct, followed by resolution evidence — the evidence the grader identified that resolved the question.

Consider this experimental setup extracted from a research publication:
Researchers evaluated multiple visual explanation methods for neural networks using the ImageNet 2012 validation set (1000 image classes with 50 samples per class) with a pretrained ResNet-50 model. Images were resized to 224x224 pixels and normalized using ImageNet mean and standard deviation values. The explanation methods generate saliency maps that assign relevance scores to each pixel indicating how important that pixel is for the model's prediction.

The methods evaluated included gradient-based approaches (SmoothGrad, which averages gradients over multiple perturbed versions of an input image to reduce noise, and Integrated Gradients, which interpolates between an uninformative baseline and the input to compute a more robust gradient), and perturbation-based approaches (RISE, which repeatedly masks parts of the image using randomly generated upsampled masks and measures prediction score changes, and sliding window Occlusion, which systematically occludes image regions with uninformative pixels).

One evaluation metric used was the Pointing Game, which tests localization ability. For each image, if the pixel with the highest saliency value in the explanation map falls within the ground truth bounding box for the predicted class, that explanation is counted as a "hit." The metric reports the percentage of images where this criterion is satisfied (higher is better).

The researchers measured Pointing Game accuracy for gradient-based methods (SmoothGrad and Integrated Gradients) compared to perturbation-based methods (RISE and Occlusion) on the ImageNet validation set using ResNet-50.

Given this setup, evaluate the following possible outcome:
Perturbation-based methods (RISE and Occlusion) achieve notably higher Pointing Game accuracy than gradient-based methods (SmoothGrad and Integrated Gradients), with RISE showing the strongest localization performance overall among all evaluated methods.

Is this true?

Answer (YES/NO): NO